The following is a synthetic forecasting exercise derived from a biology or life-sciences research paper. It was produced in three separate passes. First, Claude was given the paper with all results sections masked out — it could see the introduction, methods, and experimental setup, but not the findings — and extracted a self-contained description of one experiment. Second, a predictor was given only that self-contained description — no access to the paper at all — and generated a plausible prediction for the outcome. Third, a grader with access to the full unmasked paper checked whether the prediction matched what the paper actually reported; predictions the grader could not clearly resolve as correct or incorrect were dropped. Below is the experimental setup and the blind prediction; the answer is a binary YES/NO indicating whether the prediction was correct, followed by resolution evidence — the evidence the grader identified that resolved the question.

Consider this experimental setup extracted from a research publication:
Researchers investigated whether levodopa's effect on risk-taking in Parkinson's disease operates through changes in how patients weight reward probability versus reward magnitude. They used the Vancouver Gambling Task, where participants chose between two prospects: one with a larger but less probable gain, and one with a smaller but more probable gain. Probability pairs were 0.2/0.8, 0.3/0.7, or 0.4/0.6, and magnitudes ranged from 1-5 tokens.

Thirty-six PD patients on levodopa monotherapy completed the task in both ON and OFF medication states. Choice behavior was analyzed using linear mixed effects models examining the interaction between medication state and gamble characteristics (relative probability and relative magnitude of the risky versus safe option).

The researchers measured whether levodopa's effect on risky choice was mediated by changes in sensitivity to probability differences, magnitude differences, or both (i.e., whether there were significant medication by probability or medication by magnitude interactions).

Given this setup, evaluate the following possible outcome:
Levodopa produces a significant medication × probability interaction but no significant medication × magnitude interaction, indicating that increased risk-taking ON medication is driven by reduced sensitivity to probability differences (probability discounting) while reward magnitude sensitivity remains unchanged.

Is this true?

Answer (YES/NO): NO